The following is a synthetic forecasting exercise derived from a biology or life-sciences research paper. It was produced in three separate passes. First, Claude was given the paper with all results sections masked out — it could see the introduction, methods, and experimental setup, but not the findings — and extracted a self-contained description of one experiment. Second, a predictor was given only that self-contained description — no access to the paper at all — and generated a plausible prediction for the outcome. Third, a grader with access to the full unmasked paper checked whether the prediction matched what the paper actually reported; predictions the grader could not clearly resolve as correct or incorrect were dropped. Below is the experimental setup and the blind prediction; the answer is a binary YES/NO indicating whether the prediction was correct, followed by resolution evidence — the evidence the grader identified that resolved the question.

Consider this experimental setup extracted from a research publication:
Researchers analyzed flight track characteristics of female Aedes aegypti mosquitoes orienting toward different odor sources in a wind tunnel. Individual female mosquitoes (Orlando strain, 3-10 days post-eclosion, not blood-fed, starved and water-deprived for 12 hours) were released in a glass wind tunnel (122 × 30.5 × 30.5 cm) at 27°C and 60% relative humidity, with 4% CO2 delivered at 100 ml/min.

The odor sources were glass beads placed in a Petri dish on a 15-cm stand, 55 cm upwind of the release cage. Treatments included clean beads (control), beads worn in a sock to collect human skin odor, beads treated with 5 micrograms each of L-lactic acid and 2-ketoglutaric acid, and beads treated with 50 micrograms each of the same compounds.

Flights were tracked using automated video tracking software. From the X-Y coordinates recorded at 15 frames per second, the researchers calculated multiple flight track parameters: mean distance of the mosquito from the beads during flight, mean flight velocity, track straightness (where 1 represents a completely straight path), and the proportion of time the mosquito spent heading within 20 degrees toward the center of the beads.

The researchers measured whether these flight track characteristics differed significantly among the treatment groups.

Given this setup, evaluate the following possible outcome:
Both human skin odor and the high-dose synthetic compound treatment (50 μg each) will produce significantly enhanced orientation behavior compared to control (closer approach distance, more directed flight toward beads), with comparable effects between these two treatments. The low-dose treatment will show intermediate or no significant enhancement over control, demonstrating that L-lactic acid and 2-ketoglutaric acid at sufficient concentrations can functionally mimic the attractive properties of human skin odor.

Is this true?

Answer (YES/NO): NO